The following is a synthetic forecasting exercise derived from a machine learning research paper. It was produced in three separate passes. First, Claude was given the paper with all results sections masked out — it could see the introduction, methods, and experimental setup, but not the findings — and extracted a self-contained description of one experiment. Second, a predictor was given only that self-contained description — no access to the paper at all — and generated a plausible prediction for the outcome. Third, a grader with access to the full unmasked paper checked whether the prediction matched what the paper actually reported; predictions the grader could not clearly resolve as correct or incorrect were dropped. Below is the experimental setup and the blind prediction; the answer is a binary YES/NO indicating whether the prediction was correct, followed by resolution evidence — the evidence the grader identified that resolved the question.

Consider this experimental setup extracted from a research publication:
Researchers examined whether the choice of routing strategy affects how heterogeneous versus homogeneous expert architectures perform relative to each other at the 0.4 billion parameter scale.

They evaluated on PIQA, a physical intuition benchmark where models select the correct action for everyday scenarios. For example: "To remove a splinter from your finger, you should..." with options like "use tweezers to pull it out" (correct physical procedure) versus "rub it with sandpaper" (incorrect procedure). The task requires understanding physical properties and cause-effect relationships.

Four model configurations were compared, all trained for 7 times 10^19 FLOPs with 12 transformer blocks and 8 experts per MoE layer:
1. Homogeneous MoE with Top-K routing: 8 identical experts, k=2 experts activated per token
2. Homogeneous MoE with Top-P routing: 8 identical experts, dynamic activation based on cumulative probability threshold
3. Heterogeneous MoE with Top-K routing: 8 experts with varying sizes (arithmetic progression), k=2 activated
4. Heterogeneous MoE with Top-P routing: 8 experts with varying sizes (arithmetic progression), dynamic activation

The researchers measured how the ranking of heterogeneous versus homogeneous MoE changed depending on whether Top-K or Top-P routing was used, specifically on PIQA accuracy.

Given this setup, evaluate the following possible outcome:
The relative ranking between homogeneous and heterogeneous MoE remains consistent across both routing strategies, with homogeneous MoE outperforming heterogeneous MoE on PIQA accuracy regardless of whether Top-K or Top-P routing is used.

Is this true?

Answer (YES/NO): NO